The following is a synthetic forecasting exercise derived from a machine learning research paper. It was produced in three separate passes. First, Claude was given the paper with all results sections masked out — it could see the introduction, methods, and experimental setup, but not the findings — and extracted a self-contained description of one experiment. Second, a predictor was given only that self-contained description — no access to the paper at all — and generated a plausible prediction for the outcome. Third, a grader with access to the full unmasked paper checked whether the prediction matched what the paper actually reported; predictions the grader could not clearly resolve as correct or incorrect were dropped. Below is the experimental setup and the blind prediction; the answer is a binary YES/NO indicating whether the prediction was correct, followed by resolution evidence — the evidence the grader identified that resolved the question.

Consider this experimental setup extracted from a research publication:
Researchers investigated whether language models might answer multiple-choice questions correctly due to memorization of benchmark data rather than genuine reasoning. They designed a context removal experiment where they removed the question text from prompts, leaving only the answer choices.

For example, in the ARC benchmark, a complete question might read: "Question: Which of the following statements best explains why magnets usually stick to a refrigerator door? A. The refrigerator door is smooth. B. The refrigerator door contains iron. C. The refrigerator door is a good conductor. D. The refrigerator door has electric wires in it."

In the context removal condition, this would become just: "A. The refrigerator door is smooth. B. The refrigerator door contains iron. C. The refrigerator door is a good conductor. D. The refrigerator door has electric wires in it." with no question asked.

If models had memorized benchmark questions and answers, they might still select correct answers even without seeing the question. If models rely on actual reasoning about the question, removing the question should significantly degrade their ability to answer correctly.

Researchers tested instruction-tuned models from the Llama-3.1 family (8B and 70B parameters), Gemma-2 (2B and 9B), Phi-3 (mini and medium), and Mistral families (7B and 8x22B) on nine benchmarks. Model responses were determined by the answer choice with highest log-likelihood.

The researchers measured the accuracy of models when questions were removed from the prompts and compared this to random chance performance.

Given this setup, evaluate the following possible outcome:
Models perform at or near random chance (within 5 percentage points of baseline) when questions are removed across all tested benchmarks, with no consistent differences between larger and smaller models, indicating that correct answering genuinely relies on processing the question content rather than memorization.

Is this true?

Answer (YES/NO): NO